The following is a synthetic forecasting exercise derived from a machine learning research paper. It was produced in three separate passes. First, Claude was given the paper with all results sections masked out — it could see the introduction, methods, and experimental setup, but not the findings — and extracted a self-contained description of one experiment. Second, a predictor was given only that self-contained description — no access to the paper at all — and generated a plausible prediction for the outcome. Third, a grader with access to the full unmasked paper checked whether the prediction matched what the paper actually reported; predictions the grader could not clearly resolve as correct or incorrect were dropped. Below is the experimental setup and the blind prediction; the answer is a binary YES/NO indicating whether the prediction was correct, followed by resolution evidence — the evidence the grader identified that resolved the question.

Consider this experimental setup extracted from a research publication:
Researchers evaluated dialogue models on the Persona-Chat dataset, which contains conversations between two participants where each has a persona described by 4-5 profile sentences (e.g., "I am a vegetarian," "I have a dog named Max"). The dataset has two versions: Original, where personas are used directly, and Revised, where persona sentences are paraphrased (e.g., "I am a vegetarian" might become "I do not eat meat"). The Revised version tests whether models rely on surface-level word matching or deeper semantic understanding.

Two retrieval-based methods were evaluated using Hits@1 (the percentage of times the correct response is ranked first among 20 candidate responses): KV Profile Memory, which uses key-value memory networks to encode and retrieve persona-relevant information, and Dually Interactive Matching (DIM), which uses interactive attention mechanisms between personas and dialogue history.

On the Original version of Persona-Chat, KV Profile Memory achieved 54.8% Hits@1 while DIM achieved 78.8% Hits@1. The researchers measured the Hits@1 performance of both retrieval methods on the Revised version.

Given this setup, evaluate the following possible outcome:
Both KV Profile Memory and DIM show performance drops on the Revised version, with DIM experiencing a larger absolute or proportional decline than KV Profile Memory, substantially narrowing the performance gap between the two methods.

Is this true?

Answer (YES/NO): NO